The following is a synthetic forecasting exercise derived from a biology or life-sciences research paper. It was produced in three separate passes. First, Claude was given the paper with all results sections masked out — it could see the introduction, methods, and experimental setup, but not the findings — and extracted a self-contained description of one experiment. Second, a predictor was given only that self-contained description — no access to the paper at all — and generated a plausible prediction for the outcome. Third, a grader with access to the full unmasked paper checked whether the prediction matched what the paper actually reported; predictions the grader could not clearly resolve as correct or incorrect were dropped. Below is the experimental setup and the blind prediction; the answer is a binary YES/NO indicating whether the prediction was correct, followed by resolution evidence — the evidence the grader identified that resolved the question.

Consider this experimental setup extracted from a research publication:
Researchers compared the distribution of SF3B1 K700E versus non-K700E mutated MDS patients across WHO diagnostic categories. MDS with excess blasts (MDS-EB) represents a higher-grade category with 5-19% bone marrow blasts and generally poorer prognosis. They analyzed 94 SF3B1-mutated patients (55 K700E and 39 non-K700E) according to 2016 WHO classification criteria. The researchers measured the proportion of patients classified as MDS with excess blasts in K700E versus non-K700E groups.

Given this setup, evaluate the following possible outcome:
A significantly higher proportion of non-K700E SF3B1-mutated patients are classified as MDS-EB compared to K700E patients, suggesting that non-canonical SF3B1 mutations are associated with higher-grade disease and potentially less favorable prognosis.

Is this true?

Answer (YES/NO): YES